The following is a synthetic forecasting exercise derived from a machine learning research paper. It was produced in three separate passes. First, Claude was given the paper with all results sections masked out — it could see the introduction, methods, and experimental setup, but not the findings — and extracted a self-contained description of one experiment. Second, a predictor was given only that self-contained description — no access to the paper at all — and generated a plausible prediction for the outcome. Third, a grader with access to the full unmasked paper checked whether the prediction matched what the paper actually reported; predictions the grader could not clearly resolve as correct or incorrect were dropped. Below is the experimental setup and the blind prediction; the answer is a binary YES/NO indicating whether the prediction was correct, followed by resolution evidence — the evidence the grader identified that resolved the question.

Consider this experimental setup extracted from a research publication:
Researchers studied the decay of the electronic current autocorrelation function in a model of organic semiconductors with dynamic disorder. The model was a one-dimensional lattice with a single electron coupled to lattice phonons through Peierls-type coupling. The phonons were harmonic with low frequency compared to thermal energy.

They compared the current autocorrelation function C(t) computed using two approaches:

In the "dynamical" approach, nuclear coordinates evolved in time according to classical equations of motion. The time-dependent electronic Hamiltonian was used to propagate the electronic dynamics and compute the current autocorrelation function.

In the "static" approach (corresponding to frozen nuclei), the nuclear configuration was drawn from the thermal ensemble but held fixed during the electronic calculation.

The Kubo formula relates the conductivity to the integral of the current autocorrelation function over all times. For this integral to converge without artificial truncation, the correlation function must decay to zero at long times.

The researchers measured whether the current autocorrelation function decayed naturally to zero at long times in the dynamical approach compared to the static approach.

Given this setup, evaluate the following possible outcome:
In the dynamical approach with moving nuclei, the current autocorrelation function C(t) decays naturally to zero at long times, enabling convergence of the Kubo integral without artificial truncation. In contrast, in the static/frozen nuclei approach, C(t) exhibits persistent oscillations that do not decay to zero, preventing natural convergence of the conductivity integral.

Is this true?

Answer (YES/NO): YES